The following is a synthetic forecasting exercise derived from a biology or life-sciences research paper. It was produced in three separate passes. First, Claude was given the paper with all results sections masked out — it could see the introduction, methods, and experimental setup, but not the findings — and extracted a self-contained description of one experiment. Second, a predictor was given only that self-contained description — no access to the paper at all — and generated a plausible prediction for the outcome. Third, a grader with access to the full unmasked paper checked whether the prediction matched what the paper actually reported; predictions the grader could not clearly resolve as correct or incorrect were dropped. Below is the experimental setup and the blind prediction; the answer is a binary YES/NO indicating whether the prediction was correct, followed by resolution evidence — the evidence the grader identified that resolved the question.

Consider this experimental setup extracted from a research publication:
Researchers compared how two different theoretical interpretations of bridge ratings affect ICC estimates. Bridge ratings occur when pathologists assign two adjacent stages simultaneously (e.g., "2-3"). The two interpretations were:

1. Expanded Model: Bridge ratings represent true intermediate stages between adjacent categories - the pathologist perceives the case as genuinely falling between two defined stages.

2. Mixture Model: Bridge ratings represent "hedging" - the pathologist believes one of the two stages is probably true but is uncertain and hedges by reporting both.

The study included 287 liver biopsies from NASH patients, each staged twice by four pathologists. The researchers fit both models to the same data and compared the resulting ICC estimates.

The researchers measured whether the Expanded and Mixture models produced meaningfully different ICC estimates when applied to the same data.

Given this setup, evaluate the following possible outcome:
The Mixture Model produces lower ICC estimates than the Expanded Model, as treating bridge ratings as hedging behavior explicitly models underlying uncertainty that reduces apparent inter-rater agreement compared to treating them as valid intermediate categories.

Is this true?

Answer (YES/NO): NO